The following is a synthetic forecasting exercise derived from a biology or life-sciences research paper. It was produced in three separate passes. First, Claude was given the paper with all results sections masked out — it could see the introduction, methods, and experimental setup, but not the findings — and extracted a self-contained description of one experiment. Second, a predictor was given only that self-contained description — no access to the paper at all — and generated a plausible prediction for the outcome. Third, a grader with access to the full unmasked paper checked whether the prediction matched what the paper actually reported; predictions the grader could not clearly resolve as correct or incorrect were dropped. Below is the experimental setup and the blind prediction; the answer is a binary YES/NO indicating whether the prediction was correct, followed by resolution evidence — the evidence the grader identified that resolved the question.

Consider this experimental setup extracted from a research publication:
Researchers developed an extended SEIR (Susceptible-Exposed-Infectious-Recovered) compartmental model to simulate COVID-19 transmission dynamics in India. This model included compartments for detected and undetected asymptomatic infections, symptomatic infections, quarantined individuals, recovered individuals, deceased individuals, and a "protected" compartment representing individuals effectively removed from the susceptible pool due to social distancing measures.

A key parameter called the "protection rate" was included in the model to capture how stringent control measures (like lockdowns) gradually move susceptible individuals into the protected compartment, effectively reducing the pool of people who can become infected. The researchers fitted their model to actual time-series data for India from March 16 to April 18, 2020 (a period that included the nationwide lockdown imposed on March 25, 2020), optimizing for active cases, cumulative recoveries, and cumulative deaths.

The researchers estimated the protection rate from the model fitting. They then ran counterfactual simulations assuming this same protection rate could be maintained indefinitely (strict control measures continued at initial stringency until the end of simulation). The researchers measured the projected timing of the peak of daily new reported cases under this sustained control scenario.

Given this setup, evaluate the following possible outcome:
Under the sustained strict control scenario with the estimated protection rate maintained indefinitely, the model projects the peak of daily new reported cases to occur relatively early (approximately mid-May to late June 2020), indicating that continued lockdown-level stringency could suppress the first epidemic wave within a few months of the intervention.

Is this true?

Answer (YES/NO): NO